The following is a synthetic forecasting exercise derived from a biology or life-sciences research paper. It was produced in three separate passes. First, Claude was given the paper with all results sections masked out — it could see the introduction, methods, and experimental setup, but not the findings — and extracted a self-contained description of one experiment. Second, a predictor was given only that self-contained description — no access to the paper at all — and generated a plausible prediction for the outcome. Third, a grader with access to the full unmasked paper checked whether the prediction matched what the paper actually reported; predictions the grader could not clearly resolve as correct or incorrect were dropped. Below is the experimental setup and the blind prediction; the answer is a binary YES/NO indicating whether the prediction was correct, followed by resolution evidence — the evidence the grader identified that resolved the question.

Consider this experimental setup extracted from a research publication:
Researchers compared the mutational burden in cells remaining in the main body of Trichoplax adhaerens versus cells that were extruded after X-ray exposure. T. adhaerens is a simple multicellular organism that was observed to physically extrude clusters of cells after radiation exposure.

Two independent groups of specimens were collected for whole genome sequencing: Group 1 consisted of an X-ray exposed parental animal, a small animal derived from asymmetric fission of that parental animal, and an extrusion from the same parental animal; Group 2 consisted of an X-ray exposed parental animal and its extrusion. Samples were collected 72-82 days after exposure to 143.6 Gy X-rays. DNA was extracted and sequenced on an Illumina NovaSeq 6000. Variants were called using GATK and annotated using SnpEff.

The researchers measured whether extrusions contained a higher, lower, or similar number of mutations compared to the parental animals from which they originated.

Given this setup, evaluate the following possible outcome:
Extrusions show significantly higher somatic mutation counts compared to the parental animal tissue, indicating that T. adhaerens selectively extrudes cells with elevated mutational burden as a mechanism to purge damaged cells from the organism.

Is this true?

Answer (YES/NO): NO